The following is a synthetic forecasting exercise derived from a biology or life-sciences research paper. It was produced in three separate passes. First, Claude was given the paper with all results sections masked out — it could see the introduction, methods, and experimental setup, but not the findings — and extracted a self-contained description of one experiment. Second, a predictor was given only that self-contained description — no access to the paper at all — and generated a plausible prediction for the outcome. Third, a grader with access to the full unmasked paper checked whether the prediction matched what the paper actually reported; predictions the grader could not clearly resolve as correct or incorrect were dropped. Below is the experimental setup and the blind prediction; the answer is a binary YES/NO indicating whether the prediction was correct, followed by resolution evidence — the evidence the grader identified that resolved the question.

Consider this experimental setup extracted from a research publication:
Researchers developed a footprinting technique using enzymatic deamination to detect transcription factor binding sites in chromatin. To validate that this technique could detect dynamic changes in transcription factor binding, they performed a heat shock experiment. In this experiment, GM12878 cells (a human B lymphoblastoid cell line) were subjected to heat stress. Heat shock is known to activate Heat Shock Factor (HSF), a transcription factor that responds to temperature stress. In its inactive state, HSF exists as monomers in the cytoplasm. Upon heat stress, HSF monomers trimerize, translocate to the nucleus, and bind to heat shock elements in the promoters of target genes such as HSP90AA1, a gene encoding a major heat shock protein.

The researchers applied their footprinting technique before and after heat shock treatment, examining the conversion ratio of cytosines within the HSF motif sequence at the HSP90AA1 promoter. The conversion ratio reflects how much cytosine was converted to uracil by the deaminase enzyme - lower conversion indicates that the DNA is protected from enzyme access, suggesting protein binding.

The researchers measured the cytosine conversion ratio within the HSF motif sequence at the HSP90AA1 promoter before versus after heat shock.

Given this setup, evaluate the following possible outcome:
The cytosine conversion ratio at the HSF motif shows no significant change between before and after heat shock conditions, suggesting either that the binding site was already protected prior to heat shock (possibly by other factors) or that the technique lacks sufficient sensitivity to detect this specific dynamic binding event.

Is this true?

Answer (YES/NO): NO